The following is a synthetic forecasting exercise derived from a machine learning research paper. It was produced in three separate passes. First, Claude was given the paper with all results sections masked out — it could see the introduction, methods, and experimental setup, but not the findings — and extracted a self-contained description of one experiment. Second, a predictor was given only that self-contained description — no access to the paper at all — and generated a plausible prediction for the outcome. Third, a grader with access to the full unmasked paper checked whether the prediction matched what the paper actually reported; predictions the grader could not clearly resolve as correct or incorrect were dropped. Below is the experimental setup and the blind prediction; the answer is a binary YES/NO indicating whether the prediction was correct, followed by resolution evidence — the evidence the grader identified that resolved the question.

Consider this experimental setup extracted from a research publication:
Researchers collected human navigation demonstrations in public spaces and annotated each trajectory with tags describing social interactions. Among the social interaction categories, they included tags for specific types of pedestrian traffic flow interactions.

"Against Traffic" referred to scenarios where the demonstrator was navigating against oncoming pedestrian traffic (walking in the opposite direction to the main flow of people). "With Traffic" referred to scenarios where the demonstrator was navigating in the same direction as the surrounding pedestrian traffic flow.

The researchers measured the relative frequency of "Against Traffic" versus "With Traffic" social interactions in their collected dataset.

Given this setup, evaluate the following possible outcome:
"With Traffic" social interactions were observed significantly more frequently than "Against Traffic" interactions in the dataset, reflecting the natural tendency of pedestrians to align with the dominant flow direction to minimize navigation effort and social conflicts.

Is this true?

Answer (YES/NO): NO